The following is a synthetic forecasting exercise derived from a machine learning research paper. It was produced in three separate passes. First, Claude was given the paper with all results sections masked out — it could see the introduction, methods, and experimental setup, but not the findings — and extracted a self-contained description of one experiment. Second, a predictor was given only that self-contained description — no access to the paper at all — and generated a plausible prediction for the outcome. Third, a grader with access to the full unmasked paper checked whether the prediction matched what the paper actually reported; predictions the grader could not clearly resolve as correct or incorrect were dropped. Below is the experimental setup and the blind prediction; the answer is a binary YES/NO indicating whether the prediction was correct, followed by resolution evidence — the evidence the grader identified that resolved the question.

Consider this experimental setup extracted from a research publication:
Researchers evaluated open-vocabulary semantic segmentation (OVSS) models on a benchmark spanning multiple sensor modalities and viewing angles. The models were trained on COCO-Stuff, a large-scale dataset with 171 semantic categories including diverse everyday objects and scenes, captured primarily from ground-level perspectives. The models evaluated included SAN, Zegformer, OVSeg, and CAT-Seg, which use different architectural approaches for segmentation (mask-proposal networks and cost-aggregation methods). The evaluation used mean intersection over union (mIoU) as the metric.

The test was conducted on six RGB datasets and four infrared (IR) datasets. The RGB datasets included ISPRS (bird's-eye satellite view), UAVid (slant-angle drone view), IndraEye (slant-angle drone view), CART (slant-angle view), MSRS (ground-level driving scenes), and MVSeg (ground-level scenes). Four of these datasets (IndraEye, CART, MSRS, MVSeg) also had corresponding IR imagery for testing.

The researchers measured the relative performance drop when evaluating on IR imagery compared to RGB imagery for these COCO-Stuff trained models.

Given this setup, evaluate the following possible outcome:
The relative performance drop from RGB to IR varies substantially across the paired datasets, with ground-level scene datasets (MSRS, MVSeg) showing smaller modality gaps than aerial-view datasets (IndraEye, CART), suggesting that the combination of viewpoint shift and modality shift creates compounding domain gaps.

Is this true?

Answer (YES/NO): NO